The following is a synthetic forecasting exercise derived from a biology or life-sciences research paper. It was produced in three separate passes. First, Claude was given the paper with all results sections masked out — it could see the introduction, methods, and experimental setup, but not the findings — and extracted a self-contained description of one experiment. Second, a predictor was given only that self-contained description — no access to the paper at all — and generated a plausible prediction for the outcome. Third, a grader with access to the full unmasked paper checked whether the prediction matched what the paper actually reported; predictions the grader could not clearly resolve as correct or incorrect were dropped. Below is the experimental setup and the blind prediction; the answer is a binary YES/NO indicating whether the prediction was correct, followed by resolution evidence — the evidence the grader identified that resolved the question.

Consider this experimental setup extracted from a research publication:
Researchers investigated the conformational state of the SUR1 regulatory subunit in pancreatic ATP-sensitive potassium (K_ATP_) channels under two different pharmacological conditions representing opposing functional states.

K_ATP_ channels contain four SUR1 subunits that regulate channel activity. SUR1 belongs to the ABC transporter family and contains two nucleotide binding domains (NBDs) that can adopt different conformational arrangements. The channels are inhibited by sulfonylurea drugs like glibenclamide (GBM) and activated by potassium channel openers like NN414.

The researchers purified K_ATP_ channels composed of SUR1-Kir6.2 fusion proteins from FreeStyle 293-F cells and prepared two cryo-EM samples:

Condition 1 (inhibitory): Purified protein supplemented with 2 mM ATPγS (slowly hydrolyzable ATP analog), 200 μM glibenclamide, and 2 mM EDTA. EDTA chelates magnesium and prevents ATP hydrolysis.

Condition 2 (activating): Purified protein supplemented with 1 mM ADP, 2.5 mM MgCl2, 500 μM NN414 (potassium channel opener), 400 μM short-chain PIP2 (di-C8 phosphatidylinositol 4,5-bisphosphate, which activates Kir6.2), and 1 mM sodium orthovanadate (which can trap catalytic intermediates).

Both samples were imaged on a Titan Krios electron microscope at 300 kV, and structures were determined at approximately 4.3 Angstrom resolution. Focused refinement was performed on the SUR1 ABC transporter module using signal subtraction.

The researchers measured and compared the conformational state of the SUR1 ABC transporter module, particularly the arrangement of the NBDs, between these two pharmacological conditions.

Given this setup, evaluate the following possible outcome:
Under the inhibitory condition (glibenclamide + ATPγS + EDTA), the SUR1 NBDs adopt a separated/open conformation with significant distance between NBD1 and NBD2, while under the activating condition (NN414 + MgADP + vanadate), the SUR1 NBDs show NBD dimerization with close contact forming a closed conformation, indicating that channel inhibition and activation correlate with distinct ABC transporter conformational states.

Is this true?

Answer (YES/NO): YES